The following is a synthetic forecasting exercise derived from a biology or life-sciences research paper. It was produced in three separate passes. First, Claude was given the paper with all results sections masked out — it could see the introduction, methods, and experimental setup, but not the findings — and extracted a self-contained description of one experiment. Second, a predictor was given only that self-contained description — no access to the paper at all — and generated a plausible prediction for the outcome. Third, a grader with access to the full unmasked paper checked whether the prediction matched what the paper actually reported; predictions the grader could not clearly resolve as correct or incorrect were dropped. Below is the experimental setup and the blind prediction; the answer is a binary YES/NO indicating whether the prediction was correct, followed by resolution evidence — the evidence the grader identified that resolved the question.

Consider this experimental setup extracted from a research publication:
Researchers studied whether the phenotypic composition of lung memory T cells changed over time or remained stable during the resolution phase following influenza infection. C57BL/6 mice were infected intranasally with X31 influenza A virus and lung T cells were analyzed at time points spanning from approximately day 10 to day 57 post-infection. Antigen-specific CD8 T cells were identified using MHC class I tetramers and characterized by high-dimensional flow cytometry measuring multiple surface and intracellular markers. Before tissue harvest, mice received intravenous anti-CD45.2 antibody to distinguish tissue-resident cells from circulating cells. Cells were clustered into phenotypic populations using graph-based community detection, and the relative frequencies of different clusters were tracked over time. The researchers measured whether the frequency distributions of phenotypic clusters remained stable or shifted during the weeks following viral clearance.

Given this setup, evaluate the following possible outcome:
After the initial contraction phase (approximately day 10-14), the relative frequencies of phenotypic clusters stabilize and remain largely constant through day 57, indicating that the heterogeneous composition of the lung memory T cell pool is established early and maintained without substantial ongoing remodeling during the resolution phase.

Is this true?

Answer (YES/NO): NO